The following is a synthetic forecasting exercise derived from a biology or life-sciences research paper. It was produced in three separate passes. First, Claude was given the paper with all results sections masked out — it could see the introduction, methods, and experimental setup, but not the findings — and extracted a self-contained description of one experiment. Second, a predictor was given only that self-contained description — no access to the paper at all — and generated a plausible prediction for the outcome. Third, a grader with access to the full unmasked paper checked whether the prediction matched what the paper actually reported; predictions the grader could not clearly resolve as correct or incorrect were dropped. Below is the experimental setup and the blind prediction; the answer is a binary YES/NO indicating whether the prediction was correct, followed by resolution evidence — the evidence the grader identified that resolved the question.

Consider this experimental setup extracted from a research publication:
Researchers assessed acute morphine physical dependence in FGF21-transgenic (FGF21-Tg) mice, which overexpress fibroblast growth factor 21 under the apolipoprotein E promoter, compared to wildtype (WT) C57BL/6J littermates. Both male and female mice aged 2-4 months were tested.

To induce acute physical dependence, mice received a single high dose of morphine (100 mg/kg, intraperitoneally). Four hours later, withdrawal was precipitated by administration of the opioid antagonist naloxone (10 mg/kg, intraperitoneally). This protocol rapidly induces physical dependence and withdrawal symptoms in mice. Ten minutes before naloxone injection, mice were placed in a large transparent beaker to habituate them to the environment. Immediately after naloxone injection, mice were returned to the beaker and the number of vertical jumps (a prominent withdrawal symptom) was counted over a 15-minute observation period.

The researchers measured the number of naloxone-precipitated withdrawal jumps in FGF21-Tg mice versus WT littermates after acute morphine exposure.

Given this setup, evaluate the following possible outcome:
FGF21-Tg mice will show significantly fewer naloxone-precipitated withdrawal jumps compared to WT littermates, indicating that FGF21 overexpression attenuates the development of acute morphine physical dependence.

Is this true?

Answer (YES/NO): YES